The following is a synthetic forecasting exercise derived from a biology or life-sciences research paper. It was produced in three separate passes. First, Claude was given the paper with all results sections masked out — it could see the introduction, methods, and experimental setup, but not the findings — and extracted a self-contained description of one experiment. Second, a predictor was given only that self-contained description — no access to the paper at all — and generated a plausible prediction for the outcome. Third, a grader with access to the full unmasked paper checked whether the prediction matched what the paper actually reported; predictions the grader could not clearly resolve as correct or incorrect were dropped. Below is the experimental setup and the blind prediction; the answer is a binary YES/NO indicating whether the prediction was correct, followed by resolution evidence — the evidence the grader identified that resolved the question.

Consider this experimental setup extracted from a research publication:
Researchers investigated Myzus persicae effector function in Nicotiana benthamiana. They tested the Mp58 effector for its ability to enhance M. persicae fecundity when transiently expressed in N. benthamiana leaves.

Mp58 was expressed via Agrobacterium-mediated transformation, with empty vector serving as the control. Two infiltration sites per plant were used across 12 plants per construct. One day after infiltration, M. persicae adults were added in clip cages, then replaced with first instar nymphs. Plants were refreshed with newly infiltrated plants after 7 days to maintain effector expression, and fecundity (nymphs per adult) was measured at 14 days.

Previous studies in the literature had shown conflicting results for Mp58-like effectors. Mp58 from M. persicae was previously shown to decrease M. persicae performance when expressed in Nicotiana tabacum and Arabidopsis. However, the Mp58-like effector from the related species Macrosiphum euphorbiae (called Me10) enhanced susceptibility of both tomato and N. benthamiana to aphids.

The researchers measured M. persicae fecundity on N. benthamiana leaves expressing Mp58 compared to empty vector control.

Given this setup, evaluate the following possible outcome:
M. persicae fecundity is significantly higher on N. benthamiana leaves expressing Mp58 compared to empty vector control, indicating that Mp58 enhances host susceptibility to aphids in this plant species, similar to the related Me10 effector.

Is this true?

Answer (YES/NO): NO